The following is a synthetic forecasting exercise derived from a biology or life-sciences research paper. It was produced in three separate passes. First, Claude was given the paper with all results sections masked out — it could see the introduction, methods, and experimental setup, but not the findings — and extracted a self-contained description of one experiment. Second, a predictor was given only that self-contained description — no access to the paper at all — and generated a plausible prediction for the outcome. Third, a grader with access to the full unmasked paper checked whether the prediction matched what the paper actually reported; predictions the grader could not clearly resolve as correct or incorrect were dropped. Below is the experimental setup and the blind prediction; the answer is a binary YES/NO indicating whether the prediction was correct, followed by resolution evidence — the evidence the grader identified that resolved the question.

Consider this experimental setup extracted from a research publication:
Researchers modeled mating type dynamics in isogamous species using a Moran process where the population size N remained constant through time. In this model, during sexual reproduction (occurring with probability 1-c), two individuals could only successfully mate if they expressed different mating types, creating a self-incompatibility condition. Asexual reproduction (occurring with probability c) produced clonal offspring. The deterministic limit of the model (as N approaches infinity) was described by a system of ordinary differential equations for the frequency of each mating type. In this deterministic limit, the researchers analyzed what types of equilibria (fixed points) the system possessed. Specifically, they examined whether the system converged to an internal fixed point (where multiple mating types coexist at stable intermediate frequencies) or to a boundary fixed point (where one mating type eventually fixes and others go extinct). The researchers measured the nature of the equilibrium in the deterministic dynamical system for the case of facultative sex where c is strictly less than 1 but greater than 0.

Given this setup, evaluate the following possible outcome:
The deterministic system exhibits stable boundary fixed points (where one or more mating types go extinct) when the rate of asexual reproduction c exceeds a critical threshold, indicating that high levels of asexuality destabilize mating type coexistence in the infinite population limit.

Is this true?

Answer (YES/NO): NO